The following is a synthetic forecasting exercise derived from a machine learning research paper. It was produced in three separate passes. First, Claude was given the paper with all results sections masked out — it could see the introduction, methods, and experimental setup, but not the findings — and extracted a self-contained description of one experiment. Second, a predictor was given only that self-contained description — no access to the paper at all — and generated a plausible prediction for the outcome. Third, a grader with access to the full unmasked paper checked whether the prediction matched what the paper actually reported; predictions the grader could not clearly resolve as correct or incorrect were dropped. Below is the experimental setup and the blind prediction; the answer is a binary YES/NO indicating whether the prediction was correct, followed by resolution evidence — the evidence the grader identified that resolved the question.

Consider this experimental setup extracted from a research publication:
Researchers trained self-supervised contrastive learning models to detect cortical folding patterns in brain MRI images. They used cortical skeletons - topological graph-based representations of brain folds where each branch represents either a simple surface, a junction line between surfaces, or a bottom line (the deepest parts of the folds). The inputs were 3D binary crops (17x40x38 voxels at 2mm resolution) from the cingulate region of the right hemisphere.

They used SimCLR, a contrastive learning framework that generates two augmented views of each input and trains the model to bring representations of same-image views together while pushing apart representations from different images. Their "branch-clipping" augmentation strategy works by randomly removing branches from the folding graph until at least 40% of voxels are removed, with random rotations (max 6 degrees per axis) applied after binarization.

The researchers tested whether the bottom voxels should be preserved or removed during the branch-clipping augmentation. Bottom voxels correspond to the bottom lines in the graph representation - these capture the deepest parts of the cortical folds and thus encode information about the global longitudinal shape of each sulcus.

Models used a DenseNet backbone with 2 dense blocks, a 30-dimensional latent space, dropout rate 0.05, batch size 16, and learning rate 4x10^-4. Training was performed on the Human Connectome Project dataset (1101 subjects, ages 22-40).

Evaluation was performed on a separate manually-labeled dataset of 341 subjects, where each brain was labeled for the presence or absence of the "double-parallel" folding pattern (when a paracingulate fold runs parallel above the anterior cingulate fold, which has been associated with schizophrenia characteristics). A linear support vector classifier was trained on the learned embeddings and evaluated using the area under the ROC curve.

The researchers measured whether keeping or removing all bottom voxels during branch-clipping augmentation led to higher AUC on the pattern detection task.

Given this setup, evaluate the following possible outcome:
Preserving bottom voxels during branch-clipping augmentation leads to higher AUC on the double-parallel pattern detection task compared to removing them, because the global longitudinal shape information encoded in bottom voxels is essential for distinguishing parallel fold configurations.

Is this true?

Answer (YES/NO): NO